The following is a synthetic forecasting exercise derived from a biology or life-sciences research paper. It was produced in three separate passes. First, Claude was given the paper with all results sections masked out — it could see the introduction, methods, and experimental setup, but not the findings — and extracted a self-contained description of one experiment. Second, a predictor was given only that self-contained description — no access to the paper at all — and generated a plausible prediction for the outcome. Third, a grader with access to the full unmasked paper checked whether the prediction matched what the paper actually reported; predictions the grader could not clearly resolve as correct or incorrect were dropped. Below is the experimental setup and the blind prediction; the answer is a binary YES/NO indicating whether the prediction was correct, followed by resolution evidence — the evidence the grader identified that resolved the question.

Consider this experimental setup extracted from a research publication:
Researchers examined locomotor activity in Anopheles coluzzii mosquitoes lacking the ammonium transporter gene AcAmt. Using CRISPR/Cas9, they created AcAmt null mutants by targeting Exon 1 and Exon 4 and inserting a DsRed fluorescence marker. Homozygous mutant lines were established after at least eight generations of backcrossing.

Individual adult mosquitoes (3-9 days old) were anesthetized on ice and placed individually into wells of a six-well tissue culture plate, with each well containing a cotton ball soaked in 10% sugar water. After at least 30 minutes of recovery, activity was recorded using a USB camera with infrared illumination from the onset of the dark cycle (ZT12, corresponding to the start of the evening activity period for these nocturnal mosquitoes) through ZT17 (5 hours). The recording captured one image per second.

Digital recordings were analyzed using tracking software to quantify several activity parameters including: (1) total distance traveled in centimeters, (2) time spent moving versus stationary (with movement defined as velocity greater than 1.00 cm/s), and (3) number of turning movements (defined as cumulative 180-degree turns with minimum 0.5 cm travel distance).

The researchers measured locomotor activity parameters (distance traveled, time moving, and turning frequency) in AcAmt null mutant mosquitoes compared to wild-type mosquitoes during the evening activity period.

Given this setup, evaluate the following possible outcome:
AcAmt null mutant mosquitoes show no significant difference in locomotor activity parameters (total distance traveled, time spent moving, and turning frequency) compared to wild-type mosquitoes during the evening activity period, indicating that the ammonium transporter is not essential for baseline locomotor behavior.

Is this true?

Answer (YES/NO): NO